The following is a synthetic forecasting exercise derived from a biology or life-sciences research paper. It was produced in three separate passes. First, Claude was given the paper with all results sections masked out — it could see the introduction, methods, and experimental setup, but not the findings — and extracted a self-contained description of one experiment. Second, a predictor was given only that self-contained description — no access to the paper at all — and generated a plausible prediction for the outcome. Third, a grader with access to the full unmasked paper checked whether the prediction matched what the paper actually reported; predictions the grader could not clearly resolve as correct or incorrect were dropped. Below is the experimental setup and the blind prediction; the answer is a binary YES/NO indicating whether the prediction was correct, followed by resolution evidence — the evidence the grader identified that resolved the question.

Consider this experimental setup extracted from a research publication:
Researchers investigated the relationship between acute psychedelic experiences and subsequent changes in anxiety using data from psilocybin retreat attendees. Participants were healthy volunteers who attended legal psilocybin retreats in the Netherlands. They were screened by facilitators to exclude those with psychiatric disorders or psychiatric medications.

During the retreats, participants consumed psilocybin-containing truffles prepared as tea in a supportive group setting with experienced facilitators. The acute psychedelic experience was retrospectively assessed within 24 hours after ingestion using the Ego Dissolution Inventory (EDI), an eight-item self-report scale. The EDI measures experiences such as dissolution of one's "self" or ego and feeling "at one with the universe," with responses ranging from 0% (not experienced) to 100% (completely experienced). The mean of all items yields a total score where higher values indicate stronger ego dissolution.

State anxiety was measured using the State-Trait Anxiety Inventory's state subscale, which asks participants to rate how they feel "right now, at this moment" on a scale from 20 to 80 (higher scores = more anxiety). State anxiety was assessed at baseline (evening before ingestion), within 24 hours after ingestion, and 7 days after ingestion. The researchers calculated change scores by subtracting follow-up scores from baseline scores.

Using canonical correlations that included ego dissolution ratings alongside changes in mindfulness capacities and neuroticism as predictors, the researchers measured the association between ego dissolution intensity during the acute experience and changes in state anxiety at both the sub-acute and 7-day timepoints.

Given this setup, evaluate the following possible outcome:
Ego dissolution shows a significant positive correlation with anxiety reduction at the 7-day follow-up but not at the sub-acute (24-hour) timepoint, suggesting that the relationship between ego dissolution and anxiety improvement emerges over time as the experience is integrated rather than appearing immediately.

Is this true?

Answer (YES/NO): NO